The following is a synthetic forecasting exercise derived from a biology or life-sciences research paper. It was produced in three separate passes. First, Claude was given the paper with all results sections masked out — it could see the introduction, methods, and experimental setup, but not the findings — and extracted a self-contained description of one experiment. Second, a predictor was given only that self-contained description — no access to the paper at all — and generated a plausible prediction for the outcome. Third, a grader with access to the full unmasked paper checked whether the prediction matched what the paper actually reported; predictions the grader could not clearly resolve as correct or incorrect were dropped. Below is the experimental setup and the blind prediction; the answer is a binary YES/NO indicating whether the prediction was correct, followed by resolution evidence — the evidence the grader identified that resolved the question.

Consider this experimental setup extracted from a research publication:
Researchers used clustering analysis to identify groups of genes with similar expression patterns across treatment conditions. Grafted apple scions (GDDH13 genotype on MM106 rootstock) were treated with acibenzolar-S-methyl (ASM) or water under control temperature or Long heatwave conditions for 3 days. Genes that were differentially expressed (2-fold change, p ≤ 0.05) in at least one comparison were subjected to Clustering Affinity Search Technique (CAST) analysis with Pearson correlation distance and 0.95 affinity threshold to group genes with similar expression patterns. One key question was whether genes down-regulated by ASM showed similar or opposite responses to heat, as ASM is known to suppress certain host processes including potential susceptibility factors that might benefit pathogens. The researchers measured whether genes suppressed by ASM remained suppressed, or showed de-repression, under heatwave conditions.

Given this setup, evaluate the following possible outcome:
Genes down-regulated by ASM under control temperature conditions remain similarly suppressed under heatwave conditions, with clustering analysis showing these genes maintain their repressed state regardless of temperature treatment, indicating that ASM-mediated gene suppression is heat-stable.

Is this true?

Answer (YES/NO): NO